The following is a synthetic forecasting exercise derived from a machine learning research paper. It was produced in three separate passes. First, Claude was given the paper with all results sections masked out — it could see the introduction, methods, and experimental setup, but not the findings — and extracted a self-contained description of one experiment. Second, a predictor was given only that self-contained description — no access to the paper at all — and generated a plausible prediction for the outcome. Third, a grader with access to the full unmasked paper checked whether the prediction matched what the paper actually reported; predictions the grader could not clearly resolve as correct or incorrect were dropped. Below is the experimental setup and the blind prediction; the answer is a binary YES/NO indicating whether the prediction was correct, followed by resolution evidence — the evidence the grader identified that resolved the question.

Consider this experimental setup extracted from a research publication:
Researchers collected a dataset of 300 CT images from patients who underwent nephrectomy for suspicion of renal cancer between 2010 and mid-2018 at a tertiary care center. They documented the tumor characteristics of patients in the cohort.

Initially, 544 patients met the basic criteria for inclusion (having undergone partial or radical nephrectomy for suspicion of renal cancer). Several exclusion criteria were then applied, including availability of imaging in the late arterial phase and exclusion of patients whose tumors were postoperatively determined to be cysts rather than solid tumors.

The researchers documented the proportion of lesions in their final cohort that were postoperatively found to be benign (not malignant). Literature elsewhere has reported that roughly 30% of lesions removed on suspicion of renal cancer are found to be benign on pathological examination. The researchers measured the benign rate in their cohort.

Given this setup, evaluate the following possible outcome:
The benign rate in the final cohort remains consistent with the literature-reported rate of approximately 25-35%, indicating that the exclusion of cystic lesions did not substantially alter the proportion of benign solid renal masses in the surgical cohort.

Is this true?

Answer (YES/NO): NO